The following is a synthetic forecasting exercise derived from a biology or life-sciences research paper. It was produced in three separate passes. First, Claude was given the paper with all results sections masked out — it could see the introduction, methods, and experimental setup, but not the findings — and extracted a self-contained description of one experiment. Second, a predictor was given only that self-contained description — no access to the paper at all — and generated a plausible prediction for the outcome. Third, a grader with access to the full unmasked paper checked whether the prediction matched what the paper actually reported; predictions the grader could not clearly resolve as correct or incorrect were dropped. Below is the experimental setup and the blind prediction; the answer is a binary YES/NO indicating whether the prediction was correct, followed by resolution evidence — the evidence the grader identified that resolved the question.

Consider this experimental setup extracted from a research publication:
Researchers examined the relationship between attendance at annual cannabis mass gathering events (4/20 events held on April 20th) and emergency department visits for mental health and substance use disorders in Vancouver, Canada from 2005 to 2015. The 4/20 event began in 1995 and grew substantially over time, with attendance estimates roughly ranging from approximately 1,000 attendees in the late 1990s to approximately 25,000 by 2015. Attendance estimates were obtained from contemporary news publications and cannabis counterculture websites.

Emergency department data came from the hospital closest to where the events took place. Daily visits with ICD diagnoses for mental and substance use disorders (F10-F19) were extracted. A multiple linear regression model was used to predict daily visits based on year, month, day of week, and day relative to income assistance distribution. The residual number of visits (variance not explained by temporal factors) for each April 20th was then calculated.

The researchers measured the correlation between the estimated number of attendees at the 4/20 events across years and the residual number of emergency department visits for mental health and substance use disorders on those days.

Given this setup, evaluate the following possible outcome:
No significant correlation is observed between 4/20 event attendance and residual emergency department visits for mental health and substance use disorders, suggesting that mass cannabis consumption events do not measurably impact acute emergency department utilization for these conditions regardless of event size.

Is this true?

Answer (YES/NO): NO